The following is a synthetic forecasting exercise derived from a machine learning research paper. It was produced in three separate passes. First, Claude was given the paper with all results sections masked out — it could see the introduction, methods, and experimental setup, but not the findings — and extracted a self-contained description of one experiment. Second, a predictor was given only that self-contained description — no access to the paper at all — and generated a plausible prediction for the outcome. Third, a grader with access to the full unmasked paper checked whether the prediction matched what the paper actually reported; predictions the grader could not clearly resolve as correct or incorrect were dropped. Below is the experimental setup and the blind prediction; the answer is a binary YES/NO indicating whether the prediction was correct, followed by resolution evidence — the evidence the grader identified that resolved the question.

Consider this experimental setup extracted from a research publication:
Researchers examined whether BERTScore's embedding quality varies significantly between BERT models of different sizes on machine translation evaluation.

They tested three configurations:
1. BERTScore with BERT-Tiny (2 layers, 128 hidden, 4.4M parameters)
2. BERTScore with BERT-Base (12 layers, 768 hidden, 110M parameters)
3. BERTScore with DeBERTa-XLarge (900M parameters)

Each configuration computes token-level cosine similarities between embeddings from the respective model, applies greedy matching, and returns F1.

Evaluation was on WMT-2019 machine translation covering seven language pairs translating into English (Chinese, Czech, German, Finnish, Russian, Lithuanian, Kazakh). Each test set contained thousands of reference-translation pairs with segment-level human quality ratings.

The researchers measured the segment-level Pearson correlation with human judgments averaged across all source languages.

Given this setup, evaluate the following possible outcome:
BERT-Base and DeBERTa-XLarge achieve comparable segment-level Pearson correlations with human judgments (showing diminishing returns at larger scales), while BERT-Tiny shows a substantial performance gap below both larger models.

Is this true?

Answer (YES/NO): NO